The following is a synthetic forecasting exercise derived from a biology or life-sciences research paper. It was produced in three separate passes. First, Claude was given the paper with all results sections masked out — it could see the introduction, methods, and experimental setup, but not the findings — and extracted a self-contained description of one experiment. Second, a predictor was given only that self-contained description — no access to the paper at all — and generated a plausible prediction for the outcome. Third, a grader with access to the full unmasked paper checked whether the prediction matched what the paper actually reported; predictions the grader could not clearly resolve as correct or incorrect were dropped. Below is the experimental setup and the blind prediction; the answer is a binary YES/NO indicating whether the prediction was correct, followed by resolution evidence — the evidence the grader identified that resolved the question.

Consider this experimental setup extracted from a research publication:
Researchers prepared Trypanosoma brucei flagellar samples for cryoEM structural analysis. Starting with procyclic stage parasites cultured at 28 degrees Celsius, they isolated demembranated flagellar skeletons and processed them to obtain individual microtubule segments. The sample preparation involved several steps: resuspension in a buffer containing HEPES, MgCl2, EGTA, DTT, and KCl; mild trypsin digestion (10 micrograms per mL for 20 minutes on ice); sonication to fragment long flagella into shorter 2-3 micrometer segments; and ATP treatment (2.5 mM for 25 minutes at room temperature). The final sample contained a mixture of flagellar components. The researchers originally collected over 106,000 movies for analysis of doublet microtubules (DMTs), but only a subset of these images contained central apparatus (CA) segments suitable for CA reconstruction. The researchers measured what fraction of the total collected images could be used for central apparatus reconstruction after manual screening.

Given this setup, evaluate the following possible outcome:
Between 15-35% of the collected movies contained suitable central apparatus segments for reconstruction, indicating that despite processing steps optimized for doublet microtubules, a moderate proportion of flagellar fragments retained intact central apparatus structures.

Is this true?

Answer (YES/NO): NO